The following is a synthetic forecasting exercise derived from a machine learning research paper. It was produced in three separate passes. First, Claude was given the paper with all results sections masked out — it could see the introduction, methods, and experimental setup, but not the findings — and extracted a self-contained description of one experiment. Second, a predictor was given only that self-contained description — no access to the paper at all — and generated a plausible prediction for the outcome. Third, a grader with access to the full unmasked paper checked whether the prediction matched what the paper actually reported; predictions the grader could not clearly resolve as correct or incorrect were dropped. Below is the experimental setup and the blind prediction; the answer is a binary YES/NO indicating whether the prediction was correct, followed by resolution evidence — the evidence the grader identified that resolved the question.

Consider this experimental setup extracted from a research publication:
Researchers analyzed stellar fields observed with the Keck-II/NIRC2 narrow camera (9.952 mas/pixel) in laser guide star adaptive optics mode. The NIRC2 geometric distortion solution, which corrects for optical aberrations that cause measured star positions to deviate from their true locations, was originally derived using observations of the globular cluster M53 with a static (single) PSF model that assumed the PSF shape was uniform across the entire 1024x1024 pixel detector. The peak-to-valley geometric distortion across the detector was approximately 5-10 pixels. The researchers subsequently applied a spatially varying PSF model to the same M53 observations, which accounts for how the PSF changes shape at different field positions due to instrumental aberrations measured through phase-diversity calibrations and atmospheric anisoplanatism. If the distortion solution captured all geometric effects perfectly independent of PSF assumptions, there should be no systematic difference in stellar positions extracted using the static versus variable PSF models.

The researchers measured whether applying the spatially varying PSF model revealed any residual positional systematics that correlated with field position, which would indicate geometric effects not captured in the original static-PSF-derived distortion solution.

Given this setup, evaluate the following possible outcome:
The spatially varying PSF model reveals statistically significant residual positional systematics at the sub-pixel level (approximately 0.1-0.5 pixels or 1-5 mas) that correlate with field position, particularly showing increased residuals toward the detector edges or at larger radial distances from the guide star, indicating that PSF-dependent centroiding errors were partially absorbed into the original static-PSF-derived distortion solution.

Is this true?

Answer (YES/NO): NO